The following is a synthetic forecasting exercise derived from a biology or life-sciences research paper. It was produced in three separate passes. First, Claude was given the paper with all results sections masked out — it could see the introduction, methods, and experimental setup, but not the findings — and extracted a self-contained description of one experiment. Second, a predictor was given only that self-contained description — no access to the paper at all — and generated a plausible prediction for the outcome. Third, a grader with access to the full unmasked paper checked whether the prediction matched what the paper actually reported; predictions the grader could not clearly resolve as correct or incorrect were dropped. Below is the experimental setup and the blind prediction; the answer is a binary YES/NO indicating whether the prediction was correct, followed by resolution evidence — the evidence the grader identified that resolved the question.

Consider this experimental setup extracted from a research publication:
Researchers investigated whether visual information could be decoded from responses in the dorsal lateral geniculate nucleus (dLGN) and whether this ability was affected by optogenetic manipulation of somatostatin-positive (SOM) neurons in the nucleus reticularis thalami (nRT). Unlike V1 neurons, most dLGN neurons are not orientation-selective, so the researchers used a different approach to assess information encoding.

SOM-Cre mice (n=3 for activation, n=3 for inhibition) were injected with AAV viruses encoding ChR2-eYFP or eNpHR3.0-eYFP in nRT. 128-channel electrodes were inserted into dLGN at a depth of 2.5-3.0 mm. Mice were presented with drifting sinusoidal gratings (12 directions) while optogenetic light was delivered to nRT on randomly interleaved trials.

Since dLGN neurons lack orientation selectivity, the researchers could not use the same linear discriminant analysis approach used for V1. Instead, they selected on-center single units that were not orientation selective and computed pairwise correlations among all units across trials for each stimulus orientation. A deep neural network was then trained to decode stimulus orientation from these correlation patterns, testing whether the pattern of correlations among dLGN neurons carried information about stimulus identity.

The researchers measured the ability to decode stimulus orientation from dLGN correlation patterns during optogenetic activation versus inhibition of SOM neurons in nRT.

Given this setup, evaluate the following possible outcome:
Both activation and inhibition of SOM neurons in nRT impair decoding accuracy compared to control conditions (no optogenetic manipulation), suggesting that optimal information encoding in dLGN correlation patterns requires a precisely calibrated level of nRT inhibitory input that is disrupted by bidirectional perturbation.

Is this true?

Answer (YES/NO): YES